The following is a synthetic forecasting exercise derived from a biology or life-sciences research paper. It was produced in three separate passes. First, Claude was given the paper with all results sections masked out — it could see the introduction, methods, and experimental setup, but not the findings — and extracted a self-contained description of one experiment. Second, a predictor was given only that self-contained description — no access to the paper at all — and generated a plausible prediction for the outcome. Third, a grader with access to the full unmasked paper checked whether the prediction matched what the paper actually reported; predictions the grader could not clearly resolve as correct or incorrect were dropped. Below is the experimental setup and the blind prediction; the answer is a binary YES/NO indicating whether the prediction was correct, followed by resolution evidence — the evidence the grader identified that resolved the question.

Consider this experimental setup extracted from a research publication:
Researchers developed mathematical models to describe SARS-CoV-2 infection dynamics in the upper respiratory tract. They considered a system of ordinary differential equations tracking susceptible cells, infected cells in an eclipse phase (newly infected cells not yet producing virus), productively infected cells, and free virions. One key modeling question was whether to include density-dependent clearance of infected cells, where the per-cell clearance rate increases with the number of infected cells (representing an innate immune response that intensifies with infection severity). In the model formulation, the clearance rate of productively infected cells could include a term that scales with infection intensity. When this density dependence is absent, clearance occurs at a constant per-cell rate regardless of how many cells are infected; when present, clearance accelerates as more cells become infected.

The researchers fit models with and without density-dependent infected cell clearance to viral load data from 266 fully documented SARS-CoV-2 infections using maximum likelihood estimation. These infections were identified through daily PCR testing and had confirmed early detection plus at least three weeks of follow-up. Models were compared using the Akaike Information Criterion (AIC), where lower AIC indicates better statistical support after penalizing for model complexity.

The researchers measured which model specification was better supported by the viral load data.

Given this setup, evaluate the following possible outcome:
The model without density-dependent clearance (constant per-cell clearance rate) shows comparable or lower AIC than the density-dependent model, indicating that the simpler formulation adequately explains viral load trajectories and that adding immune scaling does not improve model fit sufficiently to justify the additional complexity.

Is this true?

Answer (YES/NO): YES